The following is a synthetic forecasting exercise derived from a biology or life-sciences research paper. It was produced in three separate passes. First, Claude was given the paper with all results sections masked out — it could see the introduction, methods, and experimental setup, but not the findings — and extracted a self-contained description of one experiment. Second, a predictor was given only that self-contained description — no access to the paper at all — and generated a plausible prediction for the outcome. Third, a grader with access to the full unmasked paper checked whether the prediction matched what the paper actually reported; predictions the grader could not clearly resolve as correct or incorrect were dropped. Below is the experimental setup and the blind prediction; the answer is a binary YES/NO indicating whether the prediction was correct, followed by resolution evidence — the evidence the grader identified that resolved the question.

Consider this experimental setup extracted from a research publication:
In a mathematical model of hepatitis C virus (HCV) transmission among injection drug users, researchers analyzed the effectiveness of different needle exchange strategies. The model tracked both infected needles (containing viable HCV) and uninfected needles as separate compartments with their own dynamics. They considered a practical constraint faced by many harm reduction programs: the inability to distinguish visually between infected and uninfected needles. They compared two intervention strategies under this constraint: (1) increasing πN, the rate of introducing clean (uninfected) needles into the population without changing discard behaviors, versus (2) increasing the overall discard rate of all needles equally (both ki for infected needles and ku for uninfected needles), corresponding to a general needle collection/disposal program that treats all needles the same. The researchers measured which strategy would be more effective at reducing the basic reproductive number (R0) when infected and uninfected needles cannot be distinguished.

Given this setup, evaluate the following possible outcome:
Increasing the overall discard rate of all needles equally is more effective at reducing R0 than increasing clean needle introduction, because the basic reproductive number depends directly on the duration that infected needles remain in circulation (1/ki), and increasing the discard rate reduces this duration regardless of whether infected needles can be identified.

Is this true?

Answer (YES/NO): NO